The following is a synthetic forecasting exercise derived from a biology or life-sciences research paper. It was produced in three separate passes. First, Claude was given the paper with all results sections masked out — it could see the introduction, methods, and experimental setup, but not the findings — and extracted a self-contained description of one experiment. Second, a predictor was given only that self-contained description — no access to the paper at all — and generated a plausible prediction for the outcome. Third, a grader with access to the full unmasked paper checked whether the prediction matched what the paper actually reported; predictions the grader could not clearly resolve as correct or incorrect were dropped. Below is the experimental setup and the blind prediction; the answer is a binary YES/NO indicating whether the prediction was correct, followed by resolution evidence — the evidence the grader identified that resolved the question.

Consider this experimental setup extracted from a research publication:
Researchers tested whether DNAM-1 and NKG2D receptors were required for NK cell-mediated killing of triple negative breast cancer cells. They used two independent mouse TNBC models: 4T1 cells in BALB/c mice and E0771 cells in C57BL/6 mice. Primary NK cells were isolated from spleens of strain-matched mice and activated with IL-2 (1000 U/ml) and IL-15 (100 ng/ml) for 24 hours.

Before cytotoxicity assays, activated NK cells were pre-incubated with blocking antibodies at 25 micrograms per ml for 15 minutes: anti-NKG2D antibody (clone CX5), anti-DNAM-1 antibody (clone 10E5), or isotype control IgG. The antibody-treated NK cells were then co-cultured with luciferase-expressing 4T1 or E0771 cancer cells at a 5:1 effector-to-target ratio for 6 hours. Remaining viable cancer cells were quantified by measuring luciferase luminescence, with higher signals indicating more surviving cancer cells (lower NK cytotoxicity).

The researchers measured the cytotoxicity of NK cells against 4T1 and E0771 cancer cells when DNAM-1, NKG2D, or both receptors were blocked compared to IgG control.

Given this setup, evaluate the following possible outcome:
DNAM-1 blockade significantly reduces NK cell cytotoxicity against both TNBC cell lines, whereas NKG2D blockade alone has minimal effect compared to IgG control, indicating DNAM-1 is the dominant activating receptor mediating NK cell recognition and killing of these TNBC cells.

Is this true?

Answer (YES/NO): NO